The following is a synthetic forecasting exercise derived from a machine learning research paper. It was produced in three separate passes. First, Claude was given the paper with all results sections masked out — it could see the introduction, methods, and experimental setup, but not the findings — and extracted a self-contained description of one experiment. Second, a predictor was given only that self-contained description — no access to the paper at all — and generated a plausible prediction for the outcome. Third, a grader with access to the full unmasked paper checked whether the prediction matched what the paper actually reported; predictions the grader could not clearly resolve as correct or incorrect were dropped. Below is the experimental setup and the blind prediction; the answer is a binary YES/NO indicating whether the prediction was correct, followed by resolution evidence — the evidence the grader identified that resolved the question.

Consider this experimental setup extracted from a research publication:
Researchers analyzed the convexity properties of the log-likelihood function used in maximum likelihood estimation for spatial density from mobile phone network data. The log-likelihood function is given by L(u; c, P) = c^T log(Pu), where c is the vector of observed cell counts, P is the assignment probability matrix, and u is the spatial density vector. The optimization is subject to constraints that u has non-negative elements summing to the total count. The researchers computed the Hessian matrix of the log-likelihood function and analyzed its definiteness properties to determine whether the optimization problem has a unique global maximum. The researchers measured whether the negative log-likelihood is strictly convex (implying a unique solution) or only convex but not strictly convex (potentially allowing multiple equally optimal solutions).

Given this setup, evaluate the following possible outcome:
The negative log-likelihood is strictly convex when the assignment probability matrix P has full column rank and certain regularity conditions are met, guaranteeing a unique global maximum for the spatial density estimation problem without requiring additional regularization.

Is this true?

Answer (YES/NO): NO